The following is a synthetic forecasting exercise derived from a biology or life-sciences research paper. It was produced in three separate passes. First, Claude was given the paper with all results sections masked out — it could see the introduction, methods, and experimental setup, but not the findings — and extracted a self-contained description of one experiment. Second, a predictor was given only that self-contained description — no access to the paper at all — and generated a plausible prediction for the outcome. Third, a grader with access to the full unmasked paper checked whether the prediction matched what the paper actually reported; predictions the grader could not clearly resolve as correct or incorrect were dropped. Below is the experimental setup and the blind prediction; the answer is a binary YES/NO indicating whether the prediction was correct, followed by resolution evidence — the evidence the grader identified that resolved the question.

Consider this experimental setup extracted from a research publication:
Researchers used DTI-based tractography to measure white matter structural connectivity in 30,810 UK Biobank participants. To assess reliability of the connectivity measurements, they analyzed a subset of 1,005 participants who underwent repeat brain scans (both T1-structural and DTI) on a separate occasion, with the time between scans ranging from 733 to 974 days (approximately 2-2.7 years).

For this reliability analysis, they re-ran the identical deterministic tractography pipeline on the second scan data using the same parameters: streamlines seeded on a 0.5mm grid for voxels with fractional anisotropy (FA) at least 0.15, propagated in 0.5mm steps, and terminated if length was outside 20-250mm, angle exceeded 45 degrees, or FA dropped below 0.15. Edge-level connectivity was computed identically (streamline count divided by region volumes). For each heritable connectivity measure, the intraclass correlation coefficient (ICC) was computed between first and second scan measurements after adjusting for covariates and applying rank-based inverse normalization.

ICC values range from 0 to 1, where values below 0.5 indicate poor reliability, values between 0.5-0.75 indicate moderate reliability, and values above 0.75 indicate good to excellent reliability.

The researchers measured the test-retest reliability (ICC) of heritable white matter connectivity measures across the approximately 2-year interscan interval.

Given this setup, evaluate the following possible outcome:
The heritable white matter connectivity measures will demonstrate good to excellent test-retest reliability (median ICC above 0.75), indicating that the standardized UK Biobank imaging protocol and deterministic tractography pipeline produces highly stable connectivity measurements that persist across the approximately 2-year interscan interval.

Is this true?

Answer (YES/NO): NO